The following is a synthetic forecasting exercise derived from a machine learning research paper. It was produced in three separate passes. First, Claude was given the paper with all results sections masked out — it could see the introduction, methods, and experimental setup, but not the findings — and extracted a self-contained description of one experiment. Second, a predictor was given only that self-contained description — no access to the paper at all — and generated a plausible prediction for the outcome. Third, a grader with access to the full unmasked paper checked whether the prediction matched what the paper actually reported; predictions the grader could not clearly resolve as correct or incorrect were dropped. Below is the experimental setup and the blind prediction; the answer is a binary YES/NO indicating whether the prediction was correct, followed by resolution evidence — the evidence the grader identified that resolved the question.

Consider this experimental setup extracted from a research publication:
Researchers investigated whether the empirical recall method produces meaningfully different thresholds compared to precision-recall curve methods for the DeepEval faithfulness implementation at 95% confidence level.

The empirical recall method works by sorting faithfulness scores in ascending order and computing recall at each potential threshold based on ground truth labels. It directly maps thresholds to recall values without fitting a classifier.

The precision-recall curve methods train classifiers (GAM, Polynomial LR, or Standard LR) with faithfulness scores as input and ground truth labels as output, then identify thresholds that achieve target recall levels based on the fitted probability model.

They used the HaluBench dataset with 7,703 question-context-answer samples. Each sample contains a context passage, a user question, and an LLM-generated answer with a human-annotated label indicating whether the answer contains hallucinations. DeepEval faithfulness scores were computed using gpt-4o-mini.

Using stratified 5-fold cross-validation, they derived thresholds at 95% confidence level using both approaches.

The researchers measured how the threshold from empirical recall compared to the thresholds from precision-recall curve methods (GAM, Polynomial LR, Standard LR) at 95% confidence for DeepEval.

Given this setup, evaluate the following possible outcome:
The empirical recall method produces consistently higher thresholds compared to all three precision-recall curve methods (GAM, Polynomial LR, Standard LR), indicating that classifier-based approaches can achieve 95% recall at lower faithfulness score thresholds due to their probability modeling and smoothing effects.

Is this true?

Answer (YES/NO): NO